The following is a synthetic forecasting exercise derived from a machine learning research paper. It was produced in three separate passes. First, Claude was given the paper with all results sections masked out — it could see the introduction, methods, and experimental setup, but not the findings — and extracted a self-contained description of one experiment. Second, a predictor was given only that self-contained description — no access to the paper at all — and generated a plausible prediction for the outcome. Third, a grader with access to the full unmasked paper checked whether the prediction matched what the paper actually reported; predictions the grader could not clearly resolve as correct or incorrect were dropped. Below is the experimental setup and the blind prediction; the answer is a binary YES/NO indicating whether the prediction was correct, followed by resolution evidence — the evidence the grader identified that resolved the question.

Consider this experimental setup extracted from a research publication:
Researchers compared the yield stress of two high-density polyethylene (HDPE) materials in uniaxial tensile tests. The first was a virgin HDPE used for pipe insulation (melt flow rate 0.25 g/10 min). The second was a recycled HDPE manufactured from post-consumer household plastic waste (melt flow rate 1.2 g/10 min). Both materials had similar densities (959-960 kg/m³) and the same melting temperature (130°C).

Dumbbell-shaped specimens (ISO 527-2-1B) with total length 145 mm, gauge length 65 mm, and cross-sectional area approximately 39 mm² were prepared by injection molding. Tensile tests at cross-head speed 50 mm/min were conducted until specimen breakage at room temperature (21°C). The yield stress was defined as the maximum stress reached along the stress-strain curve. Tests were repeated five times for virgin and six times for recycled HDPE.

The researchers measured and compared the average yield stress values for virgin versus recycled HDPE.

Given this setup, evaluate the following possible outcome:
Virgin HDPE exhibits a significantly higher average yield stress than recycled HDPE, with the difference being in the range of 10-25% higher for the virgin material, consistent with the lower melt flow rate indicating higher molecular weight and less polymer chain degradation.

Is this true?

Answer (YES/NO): NO